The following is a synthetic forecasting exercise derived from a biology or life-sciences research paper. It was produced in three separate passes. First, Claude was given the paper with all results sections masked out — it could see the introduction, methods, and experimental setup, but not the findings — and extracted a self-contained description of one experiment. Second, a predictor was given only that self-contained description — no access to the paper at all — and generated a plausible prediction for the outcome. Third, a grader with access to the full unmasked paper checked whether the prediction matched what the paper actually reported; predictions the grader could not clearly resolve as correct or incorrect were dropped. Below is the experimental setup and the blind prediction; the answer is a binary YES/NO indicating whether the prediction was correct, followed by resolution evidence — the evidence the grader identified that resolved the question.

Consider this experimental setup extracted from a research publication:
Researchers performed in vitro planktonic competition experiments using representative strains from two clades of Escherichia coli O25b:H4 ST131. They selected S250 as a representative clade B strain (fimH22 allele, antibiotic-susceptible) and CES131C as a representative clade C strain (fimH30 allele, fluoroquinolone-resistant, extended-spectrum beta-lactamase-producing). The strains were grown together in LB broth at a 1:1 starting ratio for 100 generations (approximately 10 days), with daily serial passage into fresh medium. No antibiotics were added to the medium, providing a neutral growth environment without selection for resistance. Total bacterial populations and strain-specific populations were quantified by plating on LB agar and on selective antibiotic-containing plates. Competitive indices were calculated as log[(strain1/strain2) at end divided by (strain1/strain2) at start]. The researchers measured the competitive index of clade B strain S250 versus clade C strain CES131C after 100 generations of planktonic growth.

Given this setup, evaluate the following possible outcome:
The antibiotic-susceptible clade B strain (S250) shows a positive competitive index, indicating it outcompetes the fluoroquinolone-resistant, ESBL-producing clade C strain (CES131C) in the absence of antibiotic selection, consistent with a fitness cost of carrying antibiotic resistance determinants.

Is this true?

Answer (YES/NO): NO